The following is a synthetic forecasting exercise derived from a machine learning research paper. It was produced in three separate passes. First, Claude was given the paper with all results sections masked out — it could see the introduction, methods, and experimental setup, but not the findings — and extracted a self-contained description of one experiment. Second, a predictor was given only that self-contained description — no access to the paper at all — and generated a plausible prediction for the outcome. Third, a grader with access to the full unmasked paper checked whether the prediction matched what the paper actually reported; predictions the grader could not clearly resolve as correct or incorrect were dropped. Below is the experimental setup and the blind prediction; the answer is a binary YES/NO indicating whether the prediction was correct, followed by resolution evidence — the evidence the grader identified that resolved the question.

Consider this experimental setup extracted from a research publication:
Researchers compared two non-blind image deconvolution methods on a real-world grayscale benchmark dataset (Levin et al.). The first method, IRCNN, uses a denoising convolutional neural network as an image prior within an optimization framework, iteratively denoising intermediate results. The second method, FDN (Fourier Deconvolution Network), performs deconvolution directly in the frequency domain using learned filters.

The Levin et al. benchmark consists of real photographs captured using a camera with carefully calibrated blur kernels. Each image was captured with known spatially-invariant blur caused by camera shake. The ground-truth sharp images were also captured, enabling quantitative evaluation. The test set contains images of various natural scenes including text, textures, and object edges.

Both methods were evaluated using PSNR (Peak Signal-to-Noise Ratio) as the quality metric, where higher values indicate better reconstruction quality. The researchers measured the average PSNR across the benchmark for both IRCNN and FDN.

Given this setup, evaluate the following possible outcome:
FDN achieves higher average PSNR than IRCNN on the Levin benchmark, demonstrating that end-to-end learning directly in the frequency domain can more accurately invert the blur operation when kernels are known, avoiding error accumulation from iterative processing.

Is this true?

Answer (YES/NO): YES